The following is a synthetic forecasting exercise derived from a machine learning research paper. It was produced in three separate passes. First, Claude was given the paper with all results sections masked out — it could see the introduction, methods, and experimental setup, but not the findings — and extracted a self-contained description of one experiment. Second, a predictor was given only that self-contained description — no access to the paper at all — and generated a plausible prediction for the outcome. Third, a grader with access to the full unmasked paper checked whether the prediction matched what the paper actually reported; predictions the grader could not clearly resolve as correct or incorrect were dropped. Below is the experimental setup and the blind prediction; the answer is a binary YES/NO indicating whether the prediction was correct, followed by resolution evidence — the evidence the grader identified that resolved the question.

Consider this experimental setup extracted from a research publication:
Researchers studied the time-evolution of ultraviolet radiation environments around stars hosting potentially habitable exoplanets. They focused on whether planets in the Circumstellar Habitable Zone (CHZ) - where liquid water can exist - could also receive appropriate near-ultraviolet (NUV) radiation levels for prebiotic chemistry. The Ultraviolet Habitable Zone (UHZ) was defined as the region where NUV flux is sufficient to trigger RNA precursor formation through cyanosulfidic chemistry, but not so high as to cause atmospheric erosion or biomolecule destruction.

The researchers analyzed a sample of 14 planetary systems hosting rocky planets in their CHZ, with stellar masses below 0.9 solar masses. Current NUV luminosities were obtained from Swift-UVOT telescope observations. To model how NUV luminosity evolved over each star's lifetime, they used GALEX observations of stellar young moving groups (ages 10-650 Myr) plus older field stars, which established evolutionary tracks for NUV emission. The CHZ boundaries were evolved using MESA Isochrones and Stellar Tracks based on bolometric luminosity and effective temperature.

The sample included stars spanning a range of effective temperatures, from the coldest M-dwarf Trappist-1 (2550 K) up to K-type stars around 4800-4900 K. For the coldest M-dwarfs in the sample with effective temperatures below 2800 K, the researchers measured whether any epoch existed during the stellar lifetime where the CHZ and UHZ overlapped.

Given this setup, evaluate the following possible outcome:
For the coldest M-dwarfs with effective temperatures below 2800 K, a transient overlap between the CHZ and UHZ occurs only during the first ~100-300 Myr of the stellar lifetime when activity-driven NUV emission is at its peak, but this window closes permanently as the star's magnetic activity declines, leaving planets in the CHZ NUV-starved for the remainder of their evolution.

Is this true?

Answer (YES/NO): NO